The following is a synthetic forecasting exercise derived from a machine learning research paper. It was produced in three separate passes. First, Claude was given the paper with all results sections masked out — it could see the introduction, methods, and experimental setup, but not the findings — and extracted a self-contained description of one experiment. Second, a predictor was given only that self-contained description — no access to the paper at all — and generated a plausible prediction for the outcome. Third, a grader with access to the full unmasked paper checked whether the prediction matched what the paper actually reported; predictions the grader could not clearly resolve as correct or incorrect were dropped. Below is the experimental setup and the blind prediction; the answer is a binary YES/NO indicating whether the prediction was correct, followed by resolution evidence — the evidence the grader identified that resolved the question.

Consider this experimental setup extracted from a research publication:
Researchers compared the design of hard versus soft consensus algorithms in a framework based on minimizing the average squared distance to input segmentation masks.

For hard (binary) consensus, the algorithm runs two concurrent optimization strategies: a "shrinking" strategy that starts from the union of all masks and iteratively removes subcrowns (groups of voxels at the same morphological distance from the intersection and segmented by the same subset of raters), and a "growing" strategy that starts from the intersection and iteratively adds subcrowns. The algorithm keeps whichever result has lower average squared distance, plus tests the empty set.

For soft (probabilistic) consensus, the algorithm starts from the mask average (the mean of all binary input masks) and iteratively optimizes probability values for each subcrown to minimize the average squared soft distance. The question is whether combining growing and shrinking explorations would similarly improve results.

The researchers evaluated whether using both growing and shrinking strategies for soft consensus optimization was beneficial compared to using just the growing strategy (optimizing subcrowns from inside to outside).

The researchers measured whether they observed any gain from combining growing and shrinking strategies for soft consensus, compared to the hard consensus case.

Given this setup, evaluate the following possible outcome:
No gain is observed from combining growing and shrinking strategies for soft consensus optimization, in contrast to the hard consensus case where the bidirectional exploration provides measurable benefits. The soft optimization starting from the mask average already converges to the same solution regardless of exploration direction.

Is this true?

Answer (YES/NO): YES